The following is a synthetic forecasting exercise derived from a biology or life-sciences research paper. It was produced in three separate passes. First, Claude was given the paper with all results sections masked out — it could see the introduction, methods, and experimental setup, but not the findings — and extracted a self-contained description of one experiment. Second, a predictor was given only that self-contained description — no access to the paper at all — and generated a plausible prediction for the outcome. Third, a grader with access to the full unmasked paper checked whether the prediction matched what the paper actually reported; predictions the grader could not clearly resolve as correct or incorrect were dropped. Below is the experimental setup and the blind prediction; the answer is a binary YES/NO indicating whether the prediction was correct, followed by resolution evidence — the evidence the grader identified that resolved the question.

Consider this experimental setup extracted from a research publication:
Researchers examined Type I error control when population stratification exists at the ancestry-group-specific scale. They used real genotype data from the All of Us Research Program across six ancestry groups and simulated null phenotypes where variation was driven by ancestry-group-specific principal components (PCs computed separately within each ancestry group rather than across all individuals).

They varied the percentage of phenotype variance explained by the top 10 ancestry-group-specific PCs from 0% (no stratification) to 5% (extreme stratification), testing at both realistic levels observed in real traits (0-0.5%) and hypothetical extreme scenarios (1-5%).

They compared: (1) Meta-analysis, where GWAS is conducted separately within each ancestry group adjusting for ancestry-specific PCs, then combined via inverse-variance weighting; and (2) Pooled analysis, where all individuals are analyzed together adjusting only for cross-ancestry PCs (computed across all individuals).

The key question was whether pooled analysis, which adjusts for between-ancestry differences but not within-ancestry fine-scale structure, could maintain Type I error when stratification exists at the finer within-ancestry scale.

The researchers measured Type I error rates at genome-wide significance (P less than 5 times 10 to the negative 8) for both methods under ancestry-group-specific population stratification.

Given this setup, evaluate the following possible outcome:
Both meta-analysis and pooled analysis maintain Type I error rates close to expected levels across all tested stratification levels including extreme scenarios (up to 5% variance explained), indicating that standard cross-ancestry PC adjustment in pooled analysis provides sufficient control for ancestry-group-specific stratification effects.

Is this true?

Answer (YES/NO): NO